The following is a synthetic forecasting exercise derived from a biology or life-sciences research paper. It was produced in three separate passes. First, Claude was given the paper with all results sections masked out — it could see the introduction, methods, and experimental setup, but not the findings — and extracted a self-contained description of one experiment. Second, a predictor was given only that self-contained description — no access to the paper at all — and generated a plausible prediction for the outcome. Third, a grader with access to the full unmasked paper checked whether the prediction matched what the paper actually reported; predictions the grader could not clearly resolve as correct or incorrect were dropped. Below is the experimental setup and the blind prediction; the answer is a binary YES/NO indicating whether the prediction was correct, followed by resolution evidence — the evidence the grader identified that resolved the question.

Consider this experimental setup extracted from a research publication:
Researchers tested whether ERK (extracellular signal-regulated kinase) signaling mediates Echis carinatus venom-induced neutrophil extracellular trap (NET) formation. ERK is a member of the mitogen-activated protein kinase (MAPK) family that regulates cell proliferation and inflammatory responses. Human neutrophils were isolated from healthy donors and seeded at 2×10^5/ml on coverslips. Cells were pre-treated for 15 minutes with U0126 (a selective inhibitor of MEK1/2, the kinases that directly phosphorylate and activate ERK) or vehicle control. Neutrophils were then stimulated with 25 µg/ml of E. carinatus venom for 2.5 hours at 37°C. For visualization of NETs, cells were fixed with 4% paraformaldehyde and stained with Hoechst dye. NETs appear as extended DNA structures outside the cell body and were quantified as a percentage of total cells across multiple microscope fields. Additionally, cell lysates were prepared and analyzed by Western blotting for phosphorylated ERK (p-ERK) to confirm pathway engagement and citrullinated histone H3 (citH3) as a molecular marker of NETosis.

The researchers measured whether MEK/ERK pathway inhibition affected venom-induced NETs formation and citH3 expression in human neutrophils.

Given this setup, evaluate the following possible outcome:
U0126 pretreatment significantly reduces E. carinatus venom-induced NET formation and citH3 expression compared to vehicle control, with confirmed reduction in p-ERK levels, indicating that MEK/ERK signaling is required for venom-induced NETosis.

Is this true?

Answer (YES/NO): NO